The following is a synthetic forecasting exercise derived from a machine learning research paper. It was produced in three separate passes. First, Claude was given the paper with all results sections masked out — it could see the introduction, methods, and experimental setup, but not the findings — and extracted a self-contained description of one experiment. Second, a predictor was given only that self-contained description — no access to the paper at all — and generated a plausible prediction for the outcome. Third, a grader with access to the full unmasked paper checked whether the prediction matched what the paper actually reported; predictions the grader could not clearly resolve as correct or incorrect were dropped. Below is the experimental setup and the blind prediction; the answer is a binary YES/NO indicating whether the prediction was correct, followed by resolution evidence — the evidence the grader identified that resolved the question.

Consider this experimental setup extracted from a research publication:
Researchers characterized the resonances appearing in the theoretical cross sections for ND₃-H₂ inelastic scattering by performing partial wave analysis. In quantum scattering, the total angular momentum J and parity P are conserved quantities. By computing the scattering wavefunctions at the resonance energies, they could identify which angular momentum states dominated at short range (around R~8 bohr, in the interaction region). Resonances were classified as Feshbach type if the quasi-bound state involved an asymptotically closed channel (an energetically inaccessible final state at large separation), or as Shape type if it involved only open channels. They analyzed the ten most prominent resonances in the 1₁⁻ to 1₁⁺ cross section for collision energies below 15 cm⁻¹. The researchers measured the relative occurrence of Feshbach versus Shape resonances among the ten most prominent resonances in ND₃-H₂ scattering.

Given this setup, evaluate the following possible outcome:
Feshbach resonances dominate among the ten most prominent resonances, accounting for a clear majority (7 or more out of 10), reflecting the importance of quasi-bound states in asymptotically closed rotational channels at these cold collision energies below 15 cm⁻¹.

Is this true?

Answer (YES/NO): YES